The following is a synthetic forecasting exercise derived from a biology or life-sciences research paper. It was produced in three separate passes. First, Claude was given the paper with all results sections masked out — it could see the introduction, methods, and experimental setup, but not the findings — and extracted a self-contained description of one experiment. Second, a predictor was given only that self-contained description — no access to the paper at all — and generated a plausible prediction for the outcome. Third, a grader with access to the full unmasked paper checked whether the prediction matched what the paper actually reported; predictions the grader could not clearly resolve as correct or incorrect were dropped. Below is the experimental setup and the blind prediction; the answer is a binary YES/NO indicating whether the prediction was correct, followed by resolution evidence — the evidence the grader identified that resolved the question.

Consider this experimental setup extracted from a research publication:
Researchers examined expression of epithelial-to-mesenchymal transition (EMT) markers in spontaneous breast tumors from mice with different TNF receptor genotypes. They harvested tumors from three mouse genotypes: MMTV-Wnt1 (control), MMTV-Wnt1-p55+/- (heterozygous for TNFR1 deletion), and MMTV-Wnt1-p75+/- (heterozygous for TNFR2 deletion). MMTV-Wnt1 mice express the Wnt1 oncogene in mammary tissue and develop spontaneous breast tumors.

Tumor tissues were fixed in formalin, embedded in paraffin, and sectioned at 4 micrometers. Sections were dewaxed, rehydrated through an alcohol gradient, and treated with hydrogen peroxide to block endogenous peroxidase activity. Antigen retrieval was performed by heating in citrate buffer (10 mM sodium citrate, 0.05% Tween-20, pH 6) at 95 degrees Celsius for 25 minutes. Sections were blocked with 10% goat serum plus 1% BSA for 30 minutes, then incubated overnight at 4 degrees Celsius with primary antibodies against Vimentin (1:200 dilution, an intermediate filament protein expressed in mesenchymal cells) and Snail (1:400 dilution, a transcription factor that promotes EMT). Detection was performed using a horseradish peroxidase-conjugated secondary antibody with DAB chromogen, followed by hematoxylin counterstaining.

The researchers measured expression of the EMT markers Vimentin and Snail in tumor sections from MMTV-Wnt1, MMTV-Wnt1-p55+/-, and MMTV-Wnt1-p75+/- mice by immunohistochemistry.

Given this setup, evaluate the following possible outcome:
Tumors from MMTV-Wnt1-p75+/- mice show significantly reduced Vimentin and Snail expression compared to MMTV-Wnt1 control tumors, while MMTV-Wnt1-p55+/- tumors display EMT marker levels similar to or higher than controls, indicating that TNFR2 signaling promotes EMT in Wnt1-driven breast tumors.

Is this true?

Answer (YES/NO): NO